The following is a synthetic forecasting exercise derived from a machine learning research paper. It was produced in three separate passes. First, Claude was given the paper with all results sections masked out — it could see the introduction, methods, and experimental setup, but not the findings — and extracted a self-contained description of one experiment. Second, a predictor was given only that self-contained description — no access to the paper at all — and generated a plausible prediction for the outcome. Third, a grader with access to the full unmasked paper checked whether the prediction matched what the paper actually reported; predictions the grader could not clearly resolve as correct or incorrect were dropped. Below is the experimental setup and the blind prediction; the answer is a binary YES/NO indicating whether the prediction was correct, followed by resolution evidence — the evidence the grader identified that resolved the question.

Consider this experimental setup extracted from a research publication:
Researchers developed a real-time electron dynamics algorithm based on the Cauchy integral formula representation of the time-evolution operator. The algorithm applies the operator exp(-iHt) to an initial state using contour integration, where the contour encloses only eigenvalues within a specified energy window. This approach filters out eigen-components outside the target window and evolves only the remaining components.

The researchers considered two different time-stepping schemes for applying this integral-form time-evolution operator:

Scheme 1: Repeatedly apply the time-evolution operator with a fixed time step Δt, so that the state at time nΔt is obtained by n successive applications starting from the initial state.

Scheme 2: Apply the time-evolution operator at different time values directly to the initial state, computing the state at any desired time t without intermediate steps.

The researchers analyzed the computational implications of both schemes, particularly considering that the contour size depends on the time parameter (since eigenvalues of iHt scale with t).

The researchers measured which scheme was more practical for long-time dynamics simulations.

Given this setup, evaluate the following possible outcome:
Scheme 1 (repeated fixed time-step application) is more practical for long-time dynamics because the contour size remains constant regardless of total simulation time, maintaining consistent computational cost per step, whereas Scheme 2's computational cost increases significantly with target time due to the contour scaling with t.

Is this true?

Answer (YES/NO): YES